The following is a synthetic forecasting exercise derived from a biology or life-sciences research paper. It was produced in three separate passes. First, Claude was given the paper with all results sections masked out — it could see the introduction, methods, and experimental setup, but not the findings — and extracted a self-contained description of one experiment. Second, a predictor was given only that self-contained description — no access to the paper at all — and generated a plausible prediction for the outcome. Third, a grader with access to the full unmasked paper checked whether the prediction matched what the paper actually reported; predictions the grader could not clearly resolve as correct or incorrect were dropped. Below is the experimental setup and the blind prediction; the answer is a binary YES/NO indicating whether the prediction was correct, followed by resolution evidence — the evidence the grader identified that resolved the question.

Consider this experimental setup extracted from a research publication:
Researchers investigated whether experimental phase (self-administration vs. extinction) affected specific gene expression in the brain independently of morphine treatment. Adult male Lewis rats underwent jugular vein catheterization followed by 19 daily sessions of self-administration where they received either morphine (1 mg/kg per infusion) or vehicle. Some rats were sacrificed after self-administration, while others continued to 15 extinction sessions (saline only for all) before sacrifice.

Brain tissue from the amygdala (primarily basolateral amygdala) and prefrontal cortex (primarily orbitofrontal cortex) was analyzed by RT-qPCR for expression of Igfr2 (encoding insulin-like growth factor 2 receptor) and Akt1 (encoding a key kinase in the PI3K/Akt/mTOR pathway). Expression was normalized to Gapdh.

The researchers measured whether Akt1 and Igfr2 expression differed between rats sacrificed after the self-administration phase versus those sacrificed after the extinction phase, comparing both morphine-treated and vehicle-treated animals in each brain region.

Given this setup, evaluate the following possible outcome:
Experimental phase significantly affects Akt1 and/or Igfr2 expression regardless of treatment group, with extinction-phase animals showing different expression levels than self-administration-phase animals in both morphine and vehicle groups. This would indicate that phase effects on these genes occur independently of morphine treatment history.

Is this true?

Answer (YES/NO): YES